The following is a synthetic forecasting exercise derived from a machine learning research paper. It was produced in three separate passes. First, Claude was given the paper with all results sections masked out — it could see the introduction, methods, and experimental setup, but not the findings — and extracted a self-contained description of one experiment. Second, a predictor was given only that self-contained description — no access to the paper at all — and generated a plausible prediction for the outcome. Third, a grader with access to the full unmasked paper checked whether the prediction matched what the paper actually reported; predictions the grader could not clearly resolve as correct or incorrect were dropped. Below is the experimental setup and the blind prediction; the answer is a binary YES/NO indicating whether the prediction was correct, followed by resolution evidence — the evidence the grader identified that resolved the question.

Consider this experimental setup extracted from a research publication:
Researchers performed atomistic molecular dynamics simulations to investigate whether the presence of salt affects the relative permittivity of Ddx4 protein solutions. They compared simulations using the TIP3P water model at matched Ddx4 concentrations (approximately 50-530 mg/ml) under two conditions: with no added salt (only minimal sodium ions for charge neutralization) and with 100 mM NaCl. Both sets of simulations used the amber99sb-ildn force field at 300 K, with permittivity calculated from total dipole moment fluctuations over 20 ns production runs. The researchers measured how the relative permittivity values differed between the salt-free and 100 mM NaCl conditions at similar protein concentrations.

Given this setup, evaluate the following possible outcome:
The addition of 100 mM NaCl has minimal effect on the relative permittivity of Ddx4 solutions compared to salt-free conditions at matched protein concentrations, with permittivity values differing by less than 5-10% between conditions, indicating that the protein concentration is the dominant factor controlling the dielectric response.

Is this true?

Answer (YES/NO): YES